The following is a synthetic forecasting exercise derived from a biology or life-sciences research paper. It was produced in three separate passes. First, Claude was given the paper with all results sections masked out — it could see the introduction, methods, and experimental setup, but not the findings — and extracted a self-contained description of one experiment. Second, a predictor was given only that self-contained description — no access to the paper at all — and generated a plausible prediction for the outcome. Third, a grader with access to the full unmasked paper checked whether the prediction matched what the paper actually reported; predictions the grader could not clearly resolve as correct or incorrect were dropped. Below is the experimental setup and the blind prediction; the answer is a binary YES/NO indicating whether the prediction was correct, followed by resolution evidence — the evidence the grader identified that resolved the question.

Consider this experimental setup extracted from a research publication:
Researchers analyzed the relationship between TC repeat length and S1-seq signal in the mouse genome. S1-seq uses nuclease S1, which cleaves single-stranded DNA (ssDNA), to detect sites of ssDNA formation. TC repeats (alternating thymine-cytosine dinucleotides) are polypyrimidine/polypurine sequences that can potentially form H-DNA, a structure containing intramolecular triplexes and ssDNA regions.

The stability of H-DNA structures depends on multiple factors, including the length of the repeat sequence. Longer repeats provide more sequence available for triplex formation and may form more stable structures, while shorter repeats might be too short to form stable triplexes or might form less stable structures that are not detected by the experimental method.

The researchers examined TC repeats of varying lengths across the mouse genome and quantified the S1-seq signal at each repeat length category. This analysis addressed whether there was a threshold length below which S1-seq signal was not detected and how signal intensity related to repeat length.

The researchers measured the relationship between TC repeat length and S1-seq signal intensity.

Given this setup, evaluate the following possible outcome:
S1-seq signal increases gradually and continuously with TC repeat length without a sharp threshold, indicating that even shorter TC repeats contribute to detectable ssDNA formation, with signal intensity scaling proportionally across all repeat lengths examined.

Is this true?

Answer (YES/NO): NO